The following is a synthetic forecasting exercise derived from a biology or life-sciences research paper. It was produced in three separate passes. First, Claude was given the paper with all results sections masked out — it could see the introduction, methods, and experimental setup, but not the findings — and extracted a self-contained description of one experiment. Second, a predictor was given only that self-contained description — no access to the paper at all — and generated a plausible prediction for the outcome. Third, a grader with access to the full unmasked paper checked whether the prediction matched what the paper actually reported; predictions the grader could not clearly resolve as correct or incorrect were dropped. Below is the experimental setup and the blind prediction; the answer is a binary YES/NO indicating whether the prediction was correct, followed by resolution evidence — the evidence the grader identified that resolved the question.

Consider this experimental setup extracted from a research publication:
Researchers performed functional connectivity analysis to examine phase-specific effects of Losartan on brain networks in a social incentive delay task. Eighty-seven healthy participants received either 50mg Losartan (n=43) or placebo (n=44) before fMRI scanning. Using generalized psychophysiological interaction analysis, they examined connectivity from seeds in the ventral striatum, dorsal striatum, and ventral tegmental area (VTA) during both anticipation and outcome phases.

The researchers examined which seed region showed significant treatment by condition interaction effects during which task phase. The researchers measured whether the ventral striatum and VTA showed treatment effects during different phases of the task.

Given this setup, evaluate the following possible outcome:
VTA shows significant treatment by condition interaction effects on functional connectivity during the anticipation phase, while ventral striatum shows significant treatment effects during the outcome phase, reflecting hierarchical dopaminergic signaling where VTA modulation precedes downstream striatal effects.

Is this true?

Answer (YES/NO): NO